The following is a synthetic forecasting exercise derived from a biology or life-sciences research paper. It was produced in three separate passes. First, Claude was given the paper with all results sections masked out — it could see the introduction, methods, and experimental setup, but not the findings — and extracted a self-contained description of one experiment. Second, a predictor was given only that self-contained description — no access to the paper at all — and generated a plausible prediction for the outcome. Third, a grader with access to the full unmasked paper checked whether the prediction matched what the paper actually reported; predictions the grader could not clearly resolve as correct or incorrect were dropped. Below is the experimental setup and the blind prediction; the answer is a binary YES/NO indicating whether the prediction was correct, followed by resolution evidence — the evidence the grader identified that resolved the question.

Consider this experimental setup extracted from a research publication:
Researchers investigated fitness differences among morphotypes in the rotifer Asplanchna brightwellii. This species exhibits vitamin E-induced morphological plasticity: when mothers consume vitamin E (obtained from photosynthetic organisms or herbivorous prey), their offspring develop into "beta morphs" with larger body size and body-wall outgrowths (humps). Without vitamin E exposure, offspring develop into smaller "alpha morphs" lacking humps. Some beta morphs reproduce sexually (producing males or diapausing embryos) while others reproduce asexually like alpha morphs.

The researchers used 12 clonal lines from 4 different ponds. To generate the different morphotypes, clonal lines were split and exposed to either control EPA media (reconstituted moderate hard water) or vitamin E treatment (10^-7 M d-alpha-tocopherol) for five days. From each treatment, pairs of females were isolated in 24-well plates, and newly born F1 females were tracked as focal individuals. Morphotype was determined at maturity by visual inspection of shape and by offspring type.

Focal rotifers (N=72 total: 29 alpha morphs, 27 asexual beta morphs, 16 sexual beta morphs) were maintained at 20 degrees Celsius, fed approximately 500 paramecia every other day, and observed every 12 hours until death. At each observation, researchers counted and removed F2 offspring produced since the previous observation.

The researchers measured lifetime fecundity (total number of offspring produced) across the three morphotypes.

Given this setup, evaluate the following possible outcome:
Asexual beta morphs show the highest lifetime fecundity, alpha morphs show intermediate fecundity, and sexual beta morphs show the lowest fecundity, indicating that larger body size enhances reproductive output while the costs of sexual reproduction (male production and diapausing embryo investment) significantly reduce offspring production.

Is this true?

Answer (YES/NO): NO